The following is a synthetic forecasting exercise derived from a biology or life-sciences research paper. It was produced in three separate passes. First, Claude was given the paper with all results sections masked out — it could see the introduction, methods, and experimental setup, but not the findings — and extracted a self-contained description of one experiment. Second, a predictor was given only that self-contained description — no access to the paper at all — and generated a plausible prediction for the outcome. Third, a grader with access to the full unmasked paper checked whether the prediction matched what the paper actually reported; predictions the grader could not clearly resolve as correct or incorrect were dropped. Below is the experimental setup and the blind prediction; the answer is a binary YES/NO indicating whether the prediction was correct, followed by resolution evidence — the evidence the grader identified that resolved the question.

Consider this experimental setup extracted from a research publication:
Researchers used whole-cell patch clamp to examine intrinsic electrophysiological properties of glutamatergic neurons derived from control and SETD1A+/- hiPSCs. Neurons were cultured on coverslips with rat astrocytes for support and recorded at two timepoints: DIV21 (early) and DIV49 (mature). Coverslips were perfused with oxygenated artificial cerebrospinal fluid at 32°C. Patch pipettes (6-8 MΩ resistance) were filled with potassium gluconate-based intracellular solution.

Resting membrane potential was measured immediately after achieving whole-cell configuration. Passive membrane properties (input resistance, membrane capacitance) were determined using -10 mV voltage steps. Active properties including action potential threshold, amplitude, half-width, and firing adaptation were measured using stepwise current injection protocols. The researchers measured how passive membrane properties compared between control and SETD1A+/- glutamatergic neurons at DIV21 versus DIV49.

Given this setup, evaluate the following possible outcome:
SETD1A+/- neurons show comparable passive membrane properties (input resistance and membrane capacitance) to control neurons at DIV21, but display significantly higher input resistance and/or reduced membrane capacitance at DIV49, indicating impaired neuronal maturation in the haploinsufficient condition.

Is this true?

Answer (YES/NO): NO